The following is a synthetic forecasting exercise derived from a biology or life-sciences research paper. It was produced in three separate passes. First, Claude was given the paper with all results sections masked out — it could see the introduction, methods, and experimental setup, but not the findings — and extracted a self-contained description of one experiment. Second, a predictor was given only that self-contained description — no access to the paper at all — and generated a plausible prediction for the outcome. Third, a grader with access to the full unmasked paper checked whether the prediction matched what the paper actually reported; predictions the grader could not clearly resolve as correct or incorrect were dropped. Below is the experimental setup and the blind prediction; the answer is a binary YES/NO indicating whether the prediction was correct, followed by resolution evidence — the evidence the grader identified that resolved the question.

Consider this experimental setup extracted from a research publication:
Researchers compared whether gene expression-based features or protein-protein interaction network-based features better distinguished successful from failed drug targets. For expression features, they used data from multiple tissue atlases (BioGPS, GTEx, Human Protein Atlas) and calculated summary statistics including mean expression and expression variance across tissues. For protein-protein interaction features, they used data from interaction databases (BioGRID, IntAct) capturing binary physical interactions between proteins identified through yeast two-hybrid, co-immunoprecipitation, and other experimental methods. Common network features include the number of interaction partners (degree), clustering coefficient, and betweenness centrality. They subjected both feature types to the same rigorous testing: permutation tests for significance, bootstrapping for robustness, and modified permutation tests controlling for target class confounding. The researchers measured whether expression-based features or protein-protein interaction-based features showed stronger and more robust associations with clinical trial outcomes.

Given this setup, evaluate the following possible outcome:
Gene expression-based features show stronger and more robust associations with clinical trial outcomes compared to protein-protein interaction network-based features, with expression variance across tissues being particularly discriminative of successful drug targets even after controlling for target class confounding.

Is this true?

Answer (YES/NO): YES